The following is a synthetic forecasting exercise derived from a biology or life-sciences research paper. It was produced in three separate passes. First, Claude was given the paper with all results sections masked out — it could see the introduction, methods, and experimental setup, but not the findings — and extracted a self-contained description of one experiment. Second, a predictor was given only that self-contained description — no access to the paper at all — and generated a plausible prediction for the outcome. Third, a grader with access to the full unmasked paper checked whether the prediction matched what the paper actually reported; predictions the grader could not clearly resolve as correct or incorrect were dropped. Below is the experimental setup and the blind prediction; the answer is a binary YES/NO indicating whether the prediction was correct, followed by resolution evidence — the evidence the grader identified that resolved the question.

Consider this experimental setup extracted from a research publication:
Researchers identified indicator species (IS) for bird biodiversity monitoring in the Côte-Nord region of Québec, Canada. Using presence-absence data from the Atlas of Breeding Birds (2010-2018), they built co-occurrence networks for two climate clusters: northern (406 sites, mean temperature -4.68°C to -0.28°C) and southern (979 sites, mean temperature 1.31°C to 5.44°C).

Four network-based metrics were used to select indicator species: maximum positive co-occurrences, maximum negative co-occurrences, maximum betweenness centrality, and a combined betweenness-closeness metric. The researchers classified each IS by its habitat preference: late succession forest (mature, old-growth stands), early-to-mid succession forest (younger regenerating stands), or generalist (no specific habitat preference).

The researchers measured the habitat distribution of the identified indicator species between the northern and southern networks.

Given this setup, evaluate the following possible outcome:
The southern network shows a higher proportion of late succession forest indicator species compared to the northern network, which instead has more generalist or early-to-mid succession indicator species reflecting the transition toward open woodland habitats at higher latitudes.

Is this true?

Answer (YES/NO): NO